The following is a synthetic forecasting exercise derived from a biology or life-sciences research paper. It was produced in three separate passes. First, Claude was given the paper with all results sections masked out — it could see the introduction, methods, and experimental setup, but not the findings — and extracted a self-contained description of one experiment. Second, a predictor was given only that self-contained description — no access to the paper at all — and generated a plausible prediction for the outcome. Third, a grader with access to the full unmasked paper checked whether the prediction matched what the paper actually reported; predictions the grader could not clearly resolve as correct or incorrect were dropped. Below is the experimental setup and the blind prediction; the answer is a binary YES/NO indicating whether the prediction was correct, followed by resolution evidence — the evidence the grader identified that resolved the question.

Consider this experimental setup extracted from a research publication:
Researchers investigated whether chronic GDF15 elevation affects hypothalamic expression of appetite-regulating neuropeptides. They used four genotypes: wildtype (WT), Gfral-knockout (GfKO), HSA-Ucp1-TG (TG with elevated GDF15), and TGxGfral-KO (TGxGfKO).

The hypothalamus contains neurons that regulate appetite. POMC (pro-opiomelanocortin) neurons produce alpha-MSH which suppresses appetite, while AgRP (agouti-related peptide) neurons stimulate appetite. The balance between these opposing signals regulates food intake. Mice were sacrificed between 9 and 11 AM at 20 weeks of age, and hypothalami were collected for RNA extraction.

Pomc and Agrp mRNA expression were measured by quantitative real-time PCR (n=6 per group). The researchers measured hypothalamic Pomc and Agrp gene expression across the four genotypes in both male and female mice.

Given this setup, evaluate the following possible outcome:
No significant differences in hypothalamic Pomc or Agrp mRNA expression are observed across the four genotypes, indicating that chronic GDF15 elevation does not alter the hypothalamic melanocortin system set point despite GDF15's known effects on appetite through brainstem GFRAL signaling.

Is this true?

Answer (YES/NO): NO